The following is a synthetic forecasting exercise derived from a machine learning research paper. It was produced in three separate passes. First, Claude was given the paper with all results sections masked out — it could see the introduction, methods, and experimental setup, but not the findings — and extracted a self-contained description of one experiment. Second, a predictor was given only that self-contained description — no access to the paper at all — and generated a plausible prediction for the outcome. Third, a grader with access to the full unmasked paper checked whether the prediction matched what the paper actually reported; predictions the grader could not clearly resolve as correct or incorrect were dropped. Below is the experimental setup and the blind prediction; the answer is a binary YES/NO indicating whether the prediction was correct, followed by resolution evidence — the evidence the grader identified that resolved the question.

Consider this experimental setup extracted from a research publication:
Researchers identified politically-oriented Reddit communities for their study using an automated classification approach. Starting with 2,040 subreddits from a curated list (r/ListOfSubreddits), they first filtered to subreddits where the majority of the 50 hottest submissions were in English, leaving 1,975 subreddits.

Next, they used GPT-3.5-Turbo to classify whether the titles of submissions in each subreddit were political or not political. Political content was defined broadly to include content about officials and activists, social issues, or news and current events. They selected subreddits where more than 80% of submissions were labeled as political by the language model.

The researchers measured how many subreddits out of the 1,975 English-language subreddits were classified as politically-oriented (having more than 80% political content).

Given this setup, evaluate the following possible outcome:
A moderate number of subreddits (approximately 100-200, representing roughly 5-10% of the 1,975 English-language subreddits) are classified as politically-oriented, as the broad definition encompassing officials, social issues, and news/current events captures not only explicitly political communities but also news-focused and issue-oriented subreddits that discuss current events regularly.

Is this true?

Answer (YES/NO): NO